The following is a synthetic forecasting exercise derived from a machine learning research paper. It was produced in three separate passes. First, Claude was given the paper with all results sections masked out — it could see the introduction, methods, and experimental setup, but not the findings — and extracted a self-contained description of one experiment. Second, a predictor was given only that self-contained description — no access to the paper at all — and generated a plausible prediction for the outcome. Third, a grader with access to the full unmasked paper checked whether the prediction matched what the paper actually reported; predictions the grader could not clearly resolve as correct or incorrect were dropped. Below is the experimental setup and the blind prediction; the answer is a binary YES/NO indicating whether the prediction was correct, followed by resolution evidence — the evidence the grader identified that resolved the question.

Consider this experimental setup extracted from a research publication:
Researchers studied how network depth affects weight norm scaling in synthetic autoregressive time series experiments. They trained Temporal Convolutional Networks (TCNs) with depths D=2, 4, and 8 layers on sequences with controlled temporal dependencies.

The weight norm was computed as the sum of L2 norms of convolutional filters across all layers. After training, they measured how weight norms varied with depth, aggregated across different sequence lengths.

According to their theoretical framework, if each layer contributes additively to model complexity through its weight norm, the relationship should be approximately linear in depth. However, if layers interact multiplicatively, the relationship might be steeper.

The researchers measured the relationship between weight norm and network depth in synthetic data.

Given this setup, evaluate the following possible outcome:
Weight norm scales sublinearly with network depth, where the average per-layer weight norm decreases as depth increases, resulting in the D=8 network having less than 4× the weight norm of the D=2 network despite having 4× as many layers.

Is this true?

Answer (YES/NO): YES